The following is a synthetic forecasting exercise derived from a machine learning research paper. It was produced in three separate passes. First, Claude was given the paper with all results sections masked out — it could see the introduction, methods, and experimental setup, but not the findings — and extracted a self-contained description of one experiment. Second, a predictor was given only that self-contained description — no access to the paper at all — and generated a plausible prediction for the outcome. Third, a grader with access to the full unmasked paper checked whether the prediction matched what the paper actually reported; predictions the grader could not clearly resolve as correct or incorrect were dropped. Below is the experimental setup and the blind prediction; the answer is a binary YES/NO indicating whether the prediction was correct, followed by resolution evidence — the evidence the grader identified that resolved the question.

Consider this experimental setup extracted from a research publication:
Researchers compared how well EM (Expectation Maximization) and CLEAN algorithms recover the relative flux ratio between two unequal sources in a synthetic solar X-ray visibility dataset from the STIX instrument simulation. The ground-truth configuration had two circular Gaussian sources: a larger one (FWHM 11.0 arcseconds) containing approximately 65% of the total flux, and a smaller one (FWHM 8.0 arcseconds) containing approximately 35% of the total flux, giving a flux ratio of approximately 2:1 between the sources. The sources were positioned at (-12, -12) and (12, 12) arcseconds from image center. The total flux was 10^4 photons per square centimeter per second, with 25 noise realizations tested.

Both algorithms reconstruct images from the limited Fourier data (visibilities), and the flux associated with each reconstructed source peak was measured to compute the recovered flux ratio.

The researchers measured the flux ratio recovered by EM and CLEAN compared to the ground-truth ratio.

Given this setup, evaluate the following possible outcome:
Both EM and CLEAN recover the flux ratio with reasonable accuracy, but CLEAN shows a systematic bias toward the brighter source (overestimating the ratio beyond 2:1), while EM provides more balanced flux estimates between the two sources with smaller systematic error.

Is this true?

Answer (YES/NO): YES